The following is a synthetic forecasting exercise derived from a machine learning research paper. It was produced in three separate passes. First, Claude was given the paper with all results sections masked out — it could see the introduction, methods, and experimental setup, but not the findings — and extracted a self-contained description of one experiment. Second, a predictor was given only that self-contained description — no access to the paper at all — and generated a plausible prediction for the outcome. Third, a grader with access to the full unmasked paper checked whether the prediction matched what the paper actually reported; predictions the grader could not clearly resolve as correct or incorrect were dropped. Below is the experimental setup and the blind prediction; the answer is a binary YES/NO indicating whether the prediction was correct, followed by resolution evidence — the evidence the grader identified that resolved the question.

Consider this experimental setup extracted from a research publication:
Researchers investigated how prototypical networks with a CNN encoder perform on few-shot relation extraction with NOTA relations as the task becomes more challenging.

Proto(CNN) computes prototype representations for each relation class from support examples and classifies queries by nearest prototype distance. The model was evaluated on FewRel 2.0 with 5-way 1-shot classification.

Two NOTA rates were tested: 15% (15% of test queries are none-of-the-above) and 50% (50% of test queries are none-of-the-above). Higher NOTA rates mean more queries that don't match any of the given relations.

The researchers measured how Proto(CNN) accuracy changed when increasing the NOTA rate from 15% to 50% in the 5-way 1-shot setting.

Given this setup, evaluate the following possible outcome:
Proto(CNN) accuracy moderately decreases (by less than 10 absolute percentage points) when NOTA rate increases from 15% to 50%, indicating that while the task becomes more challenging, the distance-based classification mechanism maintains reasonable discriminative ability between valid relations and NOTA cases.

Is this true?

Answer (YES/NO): NO